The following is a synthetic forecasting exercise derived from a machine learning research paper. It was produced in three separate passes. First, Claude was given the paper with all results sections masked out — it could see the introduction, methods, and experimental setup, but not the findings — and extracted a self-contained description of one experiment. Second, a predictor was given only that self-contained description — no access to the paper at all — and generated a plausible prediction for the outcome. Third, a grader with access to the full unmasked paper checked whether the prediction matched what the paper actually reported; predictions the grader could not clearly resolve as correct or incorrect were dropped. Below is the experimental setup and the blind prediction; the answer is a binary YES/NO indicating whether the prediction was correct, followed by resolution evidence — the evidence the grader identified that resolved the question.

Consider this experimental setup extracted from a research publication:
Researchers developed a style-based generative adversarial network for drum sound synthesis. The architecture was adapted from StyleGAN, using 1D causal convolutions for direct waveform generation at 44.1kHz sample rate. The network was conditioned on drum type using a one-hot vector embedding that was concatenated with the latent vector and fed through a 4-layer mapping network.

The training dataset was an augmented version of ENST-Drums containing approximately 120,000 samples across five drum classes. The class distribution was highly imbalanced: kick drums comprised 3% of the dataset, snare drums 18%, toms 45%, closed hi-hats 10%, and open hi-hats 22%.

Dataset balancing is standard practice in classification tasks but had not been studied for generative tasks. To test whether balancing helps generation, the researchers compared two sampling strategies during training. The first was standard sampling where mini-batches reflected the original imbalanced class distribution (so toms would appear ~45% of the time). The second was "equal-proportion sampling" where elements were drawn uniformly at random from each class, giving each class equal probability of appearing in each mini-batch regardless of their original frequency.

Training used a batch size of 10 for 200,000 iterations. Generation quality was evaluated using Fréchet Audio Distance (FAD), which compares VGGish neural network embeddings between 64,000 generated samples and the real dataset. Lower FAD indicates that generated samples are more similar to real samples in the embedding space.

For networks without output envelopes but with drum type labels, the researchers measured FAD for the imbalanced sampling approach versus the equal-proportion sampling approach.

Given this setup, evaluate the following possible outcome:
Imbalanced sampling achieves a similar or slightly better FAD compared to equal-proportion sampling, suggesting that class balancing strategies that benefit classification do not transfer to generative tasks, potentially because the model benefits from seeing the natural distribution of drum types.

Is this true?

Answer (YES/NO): NO